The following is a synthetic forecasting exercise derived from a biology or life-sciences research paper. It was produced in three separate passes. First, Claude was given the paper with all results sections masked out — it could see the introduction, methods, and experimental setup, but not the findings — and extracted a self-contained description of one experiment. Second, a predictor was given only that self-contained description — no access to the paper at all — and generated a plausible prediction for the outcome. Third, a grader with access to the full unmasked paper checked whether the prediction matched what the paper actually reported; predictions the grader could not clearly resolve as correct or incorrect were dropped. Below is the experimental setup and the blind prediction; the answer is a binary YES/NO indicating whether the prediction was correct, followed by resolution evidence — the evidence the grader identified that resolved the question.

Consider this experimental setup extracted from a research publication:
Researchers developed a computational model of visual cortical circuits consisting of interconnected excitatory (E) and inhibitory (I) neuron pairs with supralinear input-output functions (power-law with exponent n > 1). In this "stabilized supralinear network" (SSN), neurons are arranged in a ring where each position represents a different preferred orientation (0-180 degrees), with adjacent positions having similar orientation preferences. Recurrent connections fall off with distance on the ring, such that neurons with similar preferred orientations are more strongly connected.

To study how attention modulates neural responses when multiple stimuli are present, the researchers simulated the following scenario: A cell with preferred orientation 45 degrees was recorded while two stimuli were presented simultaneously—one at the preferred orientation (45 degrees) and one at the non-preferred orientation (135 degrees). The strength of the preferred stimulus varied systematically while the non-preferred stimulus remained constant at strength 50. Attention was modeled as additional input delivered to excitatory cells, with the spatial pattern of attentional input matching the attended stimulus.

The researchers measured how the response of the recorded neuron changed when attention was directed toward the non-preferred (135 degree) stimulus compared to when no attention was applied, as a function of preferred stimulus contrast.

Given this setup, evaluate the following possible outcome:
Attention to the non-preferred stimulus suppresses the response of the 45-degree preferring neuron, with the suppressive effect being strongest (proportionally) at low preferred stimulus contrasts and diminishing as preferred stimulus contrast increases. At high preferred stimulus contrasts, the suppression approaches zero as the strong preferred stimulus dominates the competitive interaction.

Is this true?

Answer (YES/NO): YES